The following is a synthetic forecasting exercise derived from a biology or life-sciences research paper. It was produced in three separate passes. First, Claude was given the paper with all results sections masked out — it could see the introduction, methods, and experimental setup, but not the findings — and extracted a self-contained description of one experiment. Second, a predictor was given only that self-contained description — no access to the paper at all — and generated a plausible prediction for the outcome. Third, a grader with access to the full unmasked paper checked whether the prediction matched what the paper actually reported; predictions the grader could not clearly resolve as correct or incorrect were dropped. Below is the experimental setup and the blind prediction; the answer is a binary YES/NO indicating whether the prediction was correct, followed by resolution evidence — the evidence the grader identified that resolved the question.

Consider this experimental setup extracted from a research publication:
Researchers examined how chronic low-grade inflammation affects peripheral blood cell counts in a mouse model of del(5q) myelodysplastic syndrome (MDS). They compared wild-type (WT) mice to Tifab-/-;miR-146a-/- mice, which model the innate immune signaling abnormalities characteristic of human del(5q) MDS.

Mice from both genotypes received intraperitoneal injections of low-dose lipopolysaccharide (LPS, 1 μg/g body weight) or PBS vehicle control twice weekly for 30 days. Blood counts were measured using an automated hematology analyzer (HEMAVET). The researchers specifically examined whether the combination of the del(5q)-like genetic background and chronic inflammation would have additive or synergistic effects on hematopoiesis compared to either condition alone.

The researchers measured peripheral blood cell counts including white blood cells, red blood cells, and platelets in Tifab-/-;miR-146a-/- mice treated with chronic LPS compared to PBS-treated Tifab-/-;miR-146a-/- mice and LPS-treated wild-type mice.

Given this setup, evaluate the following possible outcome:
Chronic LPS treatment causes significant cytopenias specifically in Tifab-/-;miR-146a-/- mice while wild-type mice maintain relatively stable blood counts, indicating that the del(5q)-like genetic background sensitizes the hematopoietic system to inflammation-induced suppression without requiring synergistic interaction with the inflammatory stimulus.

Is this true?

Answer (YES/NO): NO